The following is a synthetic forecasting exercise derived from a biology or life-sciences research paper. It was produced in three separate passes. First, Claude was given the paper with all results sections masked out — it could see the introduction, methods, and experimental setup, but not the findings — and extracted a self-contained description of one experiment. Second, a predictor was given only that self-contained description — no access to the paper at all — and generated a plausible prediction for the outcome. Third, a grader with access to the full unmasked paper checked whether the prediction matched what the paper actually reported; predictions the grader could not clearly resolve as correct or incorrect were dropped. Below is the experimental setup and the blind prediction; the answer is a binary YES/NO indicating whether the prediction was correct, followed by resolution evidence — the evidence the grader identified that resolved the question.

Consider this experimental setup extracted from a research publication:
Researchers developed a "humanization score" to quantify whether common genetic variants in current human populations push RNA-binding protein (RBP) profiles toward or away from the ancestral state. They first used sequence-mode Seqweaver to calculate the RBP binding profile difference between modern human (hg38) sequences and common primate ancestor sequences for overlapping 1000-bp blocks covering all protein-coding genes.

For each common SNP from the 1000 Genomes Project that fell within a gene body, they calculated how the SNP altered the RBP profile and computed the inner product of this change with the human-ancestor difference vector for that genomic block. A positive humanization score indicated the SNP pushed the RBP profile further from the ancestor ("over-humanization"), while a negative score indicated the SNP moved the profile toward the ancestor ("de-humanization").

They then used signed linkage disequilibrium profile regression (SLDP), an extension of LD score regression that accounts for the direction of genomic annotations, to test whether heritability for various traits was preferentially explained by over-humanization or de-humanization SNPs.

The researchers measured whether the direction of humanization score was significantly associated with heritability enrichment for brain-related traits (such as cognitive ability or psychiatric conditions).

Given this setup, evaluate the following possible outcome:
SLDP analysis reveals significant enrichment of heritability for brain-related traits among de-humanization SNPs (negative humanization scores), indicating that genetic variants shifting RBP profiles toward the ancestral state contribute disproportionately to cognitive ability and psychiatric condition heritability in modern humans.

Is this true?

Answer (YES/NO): NO